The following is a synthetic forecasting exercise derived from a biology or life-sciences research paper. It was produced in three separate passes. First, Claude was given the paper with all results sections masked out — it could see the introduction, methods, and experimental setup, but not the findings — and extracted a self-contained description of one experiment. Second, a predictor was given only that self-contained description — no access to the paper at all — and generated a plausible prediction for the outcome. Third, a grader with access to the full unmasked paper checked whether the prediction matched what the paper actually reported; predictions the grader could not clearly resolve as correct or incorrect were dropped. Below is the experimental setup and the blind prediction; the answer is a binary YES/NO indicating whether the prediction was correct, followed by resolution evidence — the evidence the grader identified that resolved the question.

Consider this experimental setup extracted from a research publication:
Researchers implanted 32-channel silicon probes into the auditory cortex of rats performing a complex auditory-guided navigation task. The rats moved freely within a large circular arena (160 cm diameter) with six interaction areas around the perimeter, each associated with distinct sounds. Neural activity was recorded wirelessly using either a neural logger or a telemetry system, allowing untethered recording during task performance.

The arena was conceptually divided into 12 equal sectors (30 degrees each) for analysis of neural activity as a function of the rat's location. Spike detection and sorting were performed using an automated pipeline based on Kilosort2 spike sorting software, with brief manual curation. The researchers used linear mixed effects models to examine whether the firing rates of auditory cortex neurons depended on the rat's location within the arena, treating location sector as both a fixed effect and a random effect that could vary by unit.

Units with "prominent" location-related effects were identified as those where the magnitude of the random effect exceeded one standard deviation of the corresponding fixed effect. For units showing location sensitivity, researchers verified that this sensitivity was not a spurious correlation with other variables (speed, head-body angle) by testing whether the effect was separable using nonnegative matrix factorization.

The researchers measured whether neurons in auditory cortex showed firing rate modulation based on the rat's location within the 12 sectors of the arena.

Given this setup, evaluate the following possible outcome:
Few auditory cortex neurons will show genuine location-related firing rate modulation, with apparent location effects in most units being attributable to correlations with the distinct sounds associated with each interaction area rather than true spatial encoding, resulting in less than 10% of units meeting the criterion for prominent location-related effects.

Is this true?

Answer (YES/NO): NO